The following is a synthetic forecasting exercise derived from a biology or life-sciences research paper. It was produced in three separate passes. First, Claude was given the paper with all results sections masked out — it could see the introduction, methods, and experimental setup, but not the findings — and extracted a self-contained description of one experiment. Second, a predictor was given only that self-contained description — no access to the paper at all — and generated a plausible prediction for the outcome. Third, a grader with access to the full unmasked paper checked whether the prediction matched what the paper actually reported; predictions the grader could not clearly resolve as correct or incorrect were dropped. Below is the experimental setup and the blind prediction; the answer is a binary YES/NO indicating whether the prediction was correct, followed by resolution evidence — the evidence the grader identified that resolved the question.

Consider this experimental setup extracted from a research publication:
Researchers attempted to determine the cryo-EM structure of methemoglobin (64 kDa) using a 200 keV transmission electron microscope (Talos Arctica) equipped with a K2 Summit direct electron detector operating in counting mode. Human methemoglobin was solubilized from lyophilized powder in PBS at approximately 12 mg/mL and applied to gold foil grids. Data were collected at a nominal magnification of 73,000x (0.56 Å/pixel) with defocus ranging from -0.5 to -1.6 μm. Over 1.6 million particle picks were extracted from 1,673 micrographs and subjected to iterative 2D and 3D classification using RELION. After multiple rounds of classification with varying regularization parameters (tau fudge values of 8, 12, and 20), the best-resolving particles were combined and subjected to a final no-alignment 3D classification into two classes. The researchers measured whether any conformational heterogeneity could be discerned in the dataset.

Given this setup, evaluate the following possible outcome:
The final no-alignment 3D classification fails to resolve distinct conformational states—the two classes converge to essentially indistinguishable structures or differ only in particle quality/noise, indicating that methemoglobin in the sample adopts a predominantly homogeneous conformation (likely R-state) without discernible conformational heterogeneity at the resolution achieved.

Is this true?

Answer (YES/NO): NO